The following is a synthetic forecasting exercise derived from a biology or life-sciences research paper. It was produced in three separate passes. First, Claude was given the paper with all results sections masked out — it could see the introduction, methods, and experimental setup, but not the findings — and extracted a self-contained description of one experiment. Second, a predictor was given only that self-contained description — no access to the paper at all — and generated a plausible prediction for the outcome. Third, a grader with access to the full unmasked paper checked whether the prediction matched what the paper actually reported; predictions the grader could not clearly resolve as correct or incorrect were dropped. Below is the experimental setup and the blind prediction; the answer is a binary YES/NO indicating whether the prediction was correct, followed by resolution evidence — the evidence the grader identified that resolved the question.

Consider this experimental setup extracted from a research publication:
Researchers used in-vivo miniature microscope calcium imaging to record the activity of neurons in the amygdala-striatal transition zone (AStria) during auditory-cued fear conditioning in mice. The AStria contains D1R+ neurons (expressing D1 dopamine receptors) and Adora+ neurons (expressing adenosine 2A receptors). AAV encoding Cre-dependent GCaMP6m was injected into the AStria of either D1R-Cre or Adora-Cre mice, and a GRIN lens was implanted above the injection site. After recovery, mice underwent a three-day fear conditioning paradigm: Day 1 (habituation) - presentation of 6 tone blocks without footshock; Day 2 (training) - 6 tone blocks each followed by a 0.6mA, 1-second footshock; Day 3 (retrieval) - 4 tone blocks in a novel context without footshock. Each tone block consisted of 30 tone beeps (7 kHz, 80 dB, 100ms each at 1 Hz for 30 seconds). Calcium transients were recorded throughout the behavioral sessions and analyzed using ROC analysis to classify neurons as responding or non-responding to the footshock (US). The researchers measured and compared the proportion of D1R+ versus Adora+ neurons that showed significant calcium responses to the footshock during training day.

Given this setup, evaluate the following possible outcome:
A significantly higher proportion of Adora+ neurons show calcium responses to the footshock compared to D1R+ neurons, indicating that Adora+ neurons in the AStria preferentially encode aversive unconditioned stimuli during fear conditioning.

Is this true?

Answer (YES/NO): YES